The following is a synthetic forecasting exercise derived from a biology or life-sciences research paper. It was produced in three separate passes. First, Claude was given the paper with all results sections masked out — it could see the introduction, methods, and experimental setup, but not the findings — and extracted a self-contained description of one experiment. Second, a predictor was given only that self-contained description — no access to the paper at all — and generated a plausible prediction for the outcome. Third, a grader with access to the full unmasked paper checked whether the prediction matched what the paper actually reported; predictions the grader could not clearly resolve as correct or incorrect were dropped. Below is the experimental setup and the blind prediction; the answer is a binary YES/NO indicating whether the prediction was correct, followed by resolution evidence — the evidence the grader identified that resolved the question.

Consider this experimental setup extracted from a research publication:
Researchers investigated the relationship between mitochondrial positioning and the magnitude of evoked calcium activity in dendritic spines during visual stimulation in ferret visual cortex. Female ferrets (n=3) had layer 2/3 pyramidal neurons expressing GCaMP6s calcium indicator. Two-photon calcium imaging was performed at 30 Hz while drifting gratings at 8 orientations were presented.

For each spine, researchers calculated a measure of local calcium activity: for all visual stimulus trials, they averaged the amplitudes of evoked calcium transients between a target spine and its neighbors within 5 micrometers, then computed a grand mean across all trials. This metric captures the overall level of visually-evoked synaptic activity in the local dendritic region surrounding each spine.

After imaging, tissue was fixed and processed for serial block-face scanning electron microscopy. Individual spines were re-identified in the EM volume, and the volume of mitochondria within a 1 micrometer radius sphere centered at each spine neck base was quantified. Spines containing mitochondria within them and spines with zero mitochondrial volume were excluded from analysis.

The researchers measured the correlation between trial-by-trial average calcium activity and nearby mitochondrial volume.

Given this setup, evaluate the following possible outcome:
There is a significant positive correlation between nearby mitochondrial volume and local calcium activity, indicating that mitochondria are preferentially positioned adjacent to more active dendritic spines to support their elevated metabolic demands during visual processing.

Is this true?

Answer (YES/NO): NO